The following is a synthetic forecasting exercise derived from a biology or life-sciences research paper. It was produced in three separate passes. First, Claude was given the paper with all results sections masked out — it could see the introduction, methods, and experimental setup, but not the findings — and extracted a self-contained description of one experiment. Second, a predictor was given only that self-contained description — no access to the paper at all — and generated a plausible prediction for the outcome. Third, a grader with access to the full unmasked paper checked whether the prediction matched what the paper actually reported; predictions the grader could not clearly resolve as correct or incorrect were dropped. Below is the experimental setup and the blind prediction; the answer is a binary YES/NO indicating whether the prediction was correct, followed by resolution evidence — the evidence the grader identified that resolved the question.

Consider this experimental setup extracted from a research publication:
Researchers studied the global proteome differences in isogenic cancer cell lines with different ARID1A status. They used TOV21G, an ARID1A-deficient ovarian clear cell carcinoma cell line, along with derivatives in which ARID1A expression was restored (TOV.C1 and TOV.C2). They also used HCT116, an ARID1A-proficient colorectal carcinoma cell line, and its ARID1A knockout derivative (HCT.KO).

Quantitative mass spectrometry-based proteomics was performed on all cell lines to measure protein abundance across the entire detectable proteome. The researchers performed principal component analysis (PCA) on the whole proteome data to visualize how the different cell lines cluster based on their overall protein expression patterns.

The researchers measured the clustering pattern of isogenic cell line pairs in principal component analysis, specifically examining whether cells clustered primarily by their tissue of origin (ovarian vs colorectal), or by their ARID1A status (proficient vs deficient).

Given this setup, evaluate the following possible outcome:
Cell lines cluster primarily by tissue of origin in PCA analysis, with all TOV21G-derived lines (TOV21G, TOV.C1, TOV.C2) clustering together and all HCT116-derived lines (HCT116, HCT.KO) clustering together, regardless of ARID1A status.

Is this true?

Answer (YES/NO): YES